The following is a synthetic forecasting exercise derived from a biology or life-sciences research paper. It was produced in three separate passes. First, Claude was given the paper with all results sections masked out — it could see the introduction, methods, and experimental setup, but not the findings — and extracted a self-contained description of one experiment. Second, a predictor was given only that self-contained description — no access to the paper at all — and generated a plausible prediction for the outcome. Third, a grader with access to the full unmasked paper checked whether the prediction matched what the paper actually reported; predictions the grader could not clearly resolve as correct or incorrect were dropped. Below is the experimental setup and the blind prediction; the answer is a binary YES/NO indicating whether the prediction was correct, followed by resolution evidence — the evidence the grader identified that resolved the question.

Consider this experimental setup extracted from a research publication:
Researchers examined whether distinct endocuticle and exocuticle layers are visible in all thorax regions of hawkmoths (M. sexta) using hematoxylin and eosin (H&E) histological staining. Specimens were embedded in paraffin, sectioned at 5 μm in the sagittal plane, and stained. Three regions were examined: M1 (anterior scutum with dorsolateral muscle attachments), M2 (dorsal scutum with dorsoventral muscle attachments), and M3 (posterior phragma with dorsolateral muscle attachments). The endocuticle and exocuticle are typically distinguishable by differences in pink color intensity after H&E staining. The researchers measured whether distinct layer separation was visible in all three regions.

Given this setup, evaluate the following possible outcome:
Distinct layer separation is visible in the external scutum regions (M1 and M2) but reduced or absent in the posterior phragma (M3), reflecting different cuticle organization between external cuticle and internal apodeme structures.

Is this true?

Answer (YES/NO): YES